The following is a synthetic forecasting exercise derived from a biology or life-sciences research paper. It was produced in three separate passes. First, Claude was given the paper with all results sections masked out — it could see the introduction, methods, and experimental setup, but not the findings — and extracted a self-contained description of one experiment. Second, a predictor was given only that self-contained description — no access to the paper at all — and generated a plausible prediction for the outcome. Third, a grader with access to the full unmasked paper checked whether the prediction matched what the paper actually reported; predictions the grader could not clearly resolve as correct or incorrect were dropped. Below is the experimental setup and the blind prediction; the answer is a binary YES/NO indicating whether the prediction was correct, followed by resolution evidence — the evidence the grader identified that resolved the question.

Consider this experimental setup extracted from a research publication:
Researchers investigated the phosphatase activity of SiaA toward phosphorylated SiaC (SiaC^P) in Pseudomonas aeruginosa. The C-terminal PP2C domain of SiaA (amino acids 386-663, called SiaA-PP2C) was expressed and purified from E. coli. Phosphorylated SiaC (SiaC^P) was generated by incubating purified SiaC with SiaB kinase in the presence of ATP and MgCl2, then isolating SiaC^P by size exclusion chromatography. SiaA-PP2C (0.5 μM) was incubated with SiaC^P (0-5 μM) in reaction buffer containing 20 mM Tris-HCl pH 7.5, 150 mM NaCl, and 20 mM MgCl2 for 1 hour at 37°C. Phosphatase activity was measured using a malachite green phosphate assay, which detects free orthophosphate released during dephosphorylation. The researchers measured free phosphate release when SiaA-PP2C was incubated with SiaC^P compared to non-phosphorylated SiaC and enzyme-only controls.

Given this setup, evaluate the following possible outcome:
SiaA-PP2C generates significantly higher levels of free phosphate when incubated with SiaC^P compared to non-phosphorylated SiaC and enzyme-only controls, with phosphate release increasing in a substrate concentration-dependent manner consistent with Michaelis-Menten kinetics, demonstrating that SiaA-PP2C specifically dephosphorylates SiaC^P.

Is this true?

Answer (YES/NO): NO